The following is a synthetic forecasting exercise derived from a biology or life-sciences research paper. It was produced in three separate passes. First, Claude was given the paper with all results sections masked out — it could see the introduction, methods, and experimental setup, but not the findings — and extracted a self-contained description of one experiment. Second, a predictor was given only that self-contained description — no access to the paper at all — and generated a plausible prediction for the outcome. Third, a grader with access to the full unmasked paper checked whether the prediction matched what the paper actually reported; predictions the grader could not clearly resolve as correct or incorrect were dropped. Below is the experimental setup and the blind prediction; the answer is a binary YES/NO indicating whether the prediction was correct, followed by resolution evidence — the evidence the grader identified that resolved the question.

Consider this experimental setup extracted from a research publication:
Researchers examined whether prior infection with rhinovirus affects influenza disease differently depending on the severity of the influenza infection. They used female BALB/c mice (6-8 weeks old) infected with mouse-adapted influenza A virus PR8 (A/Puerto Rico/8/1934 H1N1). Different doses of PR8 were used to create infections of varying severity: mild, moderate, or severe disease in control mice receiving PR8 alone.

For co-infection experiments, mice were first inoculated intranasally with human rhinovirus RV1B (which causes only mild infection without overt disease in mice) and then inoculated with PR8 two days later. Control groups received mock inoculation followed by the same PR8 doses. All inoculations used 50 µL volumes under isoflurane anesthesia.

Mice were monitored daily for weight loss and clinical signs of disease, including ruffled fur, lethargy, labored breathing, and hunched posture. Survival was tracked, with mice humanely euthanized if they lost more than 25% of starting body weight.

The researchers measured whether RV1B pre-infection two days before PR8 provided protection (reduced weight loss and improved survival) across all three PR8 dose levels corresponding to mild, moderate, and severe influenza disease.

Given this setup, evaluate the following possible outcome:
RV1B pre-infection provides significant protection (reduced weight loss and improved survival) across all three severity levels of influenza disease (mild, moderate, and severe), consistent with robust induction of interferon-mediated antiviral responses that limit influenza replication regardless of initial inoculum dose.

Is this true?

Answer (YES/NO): NO